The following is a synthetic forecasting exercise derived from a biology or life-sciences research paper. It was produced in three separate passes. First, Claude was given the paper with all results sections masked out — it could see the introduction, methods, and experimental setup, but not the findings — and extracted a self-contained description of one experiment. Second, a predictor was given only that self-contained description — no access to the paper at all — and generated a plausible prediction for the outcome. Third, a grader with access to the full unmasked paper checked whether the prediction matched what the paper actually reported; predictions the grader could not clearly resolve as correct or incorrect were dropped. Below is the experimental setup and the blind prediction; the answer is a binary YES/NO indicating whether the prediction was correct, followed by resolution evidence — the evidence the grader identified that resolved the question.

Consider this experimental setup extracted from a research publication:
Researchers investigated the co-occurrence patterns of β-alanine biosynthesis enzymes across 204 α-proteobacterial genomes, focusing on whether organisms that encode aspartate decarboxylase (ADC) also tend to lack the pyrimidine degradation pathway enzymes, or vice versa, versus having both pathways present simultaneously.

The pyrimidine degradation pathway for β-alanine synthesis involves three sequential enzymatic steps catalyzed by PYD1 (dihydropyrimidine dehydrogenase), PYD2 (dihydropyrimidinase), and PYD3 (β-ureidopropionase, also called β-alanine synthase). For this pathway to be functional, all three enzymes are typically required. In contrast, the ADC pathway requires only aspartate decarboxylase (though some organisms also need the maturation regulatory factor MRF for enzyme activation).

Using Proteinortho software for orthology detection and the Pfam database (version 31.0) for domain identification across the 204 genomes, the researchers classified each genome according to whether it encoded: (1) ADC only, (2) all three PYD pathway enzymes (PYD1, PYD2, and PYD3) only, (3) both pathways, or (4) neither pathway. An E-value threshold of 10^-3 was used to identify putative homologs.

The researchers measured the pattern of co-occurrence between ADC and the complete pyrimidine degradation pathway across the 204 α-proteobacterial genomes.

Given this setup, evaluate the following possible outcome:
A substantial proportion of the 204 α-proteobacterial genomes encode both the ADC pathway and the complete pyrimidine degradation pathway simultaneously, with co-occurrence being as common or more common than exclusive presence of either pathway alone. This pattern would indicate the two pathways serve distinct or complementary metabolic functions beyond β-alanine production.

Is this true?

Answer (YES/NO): NO